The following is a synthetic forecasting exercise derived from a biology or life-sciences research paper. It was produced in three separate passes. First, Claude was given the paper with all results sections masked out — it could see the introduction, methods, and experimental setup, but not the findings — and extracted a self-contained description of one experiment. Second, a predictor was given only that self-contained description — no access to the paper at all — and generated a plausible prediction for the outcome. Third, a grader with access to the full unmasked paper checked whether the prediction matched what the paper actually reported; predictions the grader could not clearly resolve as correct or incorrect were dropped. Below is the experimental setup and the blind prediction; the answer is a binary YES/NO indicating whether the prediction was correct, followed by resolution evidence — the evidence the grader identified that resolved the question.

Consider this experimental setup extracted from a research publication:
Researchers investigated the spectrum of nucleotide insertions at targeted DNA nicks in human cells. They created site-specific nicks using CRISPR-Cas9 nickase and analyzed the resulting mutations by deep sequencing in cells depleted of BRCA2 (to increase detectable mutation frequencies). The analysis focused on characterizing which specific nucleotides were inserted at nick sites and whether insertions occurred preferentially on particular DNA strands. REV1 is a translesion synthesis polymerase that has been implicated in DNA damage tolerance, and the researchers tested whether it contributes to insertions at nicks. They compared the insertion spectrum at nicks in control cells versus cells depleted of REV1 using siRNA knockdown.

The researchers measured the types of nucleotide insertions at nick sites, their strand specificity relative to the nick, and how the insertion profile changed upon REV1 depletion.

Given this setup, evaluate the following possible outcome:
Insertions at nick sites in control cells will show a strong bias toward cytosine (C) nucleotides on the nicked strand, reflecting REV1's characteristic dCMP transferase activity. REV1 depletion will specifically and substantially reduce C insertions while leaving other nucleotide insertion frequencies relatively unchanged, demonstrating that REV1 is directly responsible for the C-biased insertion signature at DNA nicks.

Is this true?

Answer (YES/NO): NO